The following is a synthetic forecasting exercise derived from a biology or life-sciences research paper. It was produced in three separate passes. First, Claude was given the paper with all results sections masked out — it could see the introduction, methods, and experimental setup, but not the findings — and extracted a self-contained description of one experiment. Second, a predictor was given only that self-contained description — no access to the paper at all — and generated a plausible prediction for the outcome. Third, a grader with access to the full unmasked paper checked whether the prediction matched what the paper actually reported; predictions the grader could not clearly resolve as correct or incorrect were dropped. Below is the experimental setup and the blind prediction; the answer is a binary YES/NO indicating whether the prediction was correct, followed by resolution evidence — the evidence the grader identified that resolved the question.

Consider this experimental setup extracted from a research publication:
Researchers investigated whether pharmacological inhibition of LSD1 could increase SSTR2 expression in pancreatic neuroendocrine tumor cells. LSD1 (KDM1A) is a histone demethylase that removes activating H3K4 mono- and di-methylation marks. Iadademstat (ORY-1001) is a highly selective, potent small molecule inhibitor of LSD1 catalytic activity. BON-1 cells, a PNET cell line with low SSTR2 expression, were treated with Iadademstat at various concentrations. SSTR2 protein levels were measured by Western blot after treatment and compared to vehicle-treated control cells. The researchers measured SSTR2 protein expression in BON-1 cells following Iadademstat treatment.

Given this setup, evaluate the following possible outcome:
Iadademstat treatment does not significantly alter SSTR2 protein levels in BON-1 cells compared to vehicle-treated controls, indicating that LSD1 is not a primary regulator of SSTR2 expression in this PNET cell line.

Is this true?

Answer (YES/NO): NO